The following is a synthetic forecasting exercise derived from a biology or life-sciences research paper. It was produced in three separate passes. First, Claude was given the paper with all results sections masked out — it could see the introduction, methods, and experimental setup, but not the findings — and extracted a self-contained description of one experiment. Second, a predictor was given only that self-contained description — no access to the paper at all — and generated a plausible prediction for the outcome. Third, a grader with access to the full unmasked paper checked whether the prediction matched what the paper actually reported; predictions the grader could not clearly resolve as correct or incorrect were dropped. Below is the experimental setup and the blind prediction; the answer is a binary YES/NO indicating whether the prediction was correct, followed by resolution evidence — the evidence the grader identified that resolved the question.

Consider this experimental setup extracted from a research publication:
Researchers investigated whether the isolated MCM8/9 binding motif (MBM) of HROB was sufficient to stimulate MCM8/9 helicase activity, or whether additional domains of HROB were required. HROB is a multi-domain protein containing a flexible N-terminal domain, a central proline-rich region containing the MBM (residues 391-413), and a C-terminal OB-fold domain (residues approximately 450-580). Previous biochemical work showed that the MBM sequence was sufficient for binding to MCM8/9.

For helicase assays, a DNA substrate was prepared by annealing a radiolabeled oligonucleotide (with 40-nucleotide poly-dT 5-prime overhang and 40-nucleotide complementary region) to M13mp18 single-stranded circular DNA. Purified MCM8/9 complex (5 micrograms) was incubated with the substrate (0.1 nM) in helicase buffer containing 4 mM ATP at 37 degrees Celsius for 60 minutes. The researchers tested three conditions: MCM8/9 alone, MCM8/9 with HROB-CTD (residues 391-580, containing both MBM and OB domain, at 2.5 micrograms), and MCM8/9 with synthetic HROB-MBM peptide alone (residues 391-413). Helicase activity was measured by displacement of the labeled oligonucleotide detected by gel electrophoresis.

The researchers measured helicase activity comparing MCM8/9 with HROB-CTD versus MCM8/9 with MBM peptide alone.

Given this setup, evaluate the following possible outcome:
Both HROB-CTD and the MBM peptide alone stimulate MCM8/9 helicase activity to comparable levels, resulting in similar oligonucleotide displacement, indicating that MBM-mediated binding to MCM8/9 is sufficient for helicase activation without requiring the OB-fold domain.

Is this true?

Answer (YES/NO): NO